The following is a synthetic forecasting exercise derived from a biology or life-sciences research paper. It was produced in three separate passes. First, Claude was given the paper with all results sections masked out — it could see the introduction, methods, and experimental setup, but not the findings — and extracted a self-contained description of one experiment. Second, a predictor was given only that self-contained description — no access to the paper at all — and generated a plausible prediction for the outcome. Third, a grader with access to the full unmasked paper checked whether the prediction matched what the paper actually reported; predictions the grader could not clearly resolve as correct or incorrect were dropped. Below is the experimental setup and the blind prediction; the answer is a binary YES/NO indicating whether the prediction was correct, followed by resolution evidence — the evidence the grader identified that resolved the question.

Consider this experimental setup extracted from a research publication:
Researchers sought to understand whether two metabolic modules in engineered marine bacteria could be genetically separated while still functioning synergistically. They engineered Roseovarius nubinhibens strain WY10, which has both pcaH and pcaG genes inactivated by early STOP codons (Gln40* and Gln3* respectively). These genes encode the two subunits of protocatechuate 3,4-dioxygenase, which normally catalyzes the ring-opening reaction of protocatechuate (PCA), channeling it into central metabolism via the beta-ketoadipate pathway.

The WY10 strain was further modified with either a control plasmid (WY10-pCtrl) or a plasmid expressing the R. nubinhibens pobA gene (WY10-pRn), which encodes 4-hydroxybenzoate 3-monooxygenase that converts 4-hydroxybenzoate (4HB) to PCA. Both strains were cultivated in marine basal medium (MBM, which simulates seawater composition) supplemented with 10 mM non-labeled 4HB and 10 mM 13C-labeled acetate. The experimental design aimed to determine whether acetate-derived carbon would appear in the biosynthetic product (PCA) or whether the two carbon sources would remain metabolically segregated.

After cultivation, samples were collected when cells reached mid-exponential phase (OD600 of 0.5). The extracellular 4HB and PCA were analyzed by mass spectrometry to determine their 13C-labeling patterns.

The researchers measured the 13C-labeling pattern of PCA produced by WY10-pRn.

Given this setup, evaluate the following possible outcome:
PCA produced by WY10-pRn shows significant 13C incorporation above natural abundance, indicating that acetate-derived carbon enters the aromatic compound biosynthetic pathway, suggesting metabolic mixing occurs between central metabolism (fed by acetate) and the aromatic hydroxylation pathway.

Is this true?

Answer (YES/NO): NO